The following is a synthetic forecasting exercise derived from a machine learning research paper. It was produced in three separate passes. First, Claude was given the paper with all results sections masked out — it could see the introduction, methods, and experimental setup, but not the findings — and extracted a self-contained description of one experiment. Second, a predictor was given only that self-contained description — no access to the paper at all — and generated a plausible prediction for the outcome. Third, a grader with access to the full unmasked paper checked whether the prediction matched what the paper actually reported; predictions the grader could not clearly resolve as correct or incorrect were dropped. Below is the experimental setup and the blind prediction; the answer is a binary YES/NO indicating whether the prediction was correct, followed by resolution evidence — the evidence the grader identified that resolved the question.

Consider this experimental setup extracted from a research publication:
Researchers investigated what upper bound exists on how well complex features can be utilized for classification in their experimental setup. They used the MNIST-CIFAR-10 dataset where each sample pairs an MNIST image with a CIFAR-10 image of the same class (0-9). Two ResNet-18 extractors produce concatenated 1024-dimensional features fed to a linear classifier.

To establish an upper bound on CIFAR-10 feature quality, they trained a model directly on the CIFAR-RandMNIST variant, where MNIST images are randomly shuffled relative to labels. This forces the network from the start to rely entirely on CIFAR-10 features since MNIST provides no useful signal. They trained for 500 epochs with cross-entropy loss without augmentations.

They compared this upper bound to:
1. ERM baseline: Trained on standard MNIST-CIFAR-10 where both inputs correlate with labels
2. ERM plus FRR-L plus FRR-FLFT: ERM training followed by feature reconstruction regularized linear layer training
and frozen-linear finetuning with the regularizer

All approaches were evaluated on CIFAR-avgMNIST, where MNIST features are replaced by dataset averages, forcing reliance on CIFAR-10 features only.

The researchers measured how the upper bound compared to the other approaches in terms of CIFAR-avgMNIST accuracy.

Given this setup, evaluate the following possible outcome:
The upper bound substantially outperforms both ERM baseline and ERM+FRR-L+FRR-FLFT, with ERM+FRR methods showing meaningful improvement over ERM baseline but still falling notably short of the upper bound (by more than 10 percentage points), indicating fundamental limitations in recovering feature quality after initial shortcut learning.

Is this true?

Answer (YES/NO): YES